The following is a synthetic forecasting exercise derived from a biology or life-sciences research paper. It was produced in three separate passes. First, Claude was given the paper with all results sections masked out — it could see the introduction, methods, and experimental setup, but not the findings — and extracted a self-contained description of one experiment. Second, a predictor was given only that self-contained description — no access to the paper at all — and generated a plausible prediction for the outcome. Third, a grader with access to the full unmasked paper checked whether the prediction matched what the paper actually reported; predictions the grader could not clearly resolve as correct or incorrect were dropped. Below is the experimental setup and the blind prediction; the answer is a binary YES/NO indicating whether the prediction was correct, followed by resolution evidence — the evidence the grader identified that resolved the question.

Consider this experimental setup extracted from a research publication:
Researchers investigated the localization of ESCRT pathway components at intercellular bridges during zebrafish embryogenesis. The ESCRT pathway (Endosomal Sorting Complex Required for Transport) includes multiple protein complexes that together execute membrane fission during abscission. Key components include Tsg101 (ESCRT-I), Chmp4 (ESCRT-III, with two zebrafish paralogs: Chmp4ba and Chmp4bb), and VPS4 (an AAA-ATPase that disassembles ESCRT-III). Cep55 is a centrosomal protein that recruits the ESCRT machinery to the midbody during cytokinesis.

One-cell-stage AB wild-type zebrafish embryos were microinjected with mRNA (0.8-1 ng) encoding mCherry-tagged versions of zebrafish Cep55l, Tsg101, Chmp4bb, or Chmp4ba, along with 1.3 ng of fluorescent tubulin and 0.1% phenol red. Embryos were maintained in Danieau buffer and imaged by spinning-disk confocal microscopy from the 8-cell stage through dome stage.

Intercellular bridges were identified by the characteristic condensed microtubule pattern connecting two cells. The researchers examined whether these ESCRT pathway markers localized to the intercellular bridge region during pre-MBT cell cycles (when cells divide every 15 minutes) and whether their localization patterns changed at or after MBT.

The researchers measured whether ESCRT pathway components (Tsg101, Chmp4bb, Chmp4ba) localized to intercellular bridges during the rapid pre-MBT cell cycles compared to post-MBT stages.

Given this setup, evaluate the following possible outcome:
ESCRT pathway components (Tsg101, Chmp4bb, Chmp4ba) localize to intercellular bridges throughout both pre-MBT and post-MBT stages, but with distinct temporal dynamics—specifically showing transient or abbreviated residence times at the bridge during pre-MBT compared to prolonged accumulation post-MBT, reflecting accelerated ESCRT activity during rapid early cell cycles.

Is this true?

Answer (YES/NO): NO